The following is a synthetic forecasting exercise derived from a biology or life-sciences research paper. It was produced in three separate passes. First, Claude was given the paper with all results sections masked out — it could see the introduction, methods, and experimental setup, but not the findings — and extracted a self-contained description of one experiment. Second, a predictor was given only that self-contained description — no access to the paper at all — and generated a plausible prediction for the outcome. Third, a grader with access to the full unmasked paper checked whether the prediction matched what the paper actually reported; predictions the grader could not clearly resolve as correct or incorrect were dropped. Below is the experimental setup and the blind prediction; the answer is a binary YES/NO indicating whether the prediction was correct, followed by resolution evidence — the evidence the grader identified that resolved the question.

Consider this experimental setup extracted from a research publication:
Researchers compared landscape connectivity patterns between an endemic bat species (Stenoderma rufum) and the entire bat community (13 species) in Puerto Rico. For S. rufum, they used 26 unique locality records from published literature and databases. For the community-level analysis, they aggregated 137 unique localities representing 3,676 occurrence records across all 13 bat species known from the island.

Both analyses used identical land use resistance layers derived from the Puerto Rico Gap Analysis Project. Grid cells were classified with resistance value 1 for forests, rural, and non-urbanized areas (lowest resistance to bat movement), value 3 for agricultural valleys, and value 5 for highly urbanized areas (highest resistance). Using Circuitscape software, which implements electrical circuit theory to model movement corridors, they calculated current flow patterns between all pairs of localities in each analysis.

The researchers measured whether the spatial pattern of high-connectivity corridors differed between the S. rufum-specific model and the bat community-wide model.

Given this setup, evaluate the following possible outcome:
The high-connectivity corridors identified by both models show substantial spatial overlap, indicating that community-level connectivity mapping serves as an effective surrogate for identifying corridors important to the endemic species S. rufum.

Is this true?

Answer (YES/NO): YES